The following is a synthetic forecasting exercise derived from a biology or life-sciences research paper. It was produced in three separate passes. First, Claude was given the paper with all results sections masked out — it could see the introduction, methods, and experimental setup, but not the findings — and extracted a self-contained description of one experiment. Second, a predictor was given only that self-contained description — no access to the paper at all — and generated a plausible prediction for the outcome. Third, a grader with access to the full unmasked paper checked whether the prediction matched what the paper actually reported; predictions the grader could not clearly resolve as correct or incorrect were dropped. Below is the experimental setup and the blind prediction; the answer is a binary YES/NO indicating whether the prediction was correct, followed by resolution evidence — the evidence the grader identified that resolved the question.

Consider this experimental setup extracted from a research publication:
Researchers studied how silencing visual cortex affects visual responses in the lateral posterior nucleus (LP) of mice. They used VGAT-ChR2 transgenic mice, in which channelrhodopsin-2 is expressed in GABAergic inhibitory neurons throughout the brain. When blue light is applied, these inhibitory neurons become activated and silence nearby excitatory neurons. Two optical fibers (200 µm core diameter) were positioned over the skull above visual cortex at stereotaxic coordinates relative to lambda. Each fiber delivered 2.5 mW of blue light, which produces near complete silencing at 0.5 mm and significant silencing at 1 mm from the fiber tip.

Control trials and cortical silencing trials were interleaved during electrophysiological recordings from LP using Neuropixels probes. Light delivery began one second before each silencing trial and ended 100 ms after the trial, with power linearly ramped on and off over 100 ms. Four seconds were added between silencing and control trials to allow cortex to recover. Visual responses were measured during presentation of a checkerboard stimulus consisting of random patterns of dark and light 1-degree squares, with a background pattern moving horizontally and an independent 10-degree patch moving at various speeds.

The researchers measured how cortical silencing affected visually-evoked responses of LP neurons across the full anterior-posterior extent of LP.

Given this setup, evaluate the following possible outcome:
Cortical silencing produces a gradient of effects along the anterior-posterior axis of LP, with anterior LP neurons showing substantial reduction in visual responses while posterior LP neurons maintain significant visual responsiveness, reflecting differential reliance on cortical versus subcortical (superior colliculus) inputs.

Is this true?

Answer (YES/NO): YES